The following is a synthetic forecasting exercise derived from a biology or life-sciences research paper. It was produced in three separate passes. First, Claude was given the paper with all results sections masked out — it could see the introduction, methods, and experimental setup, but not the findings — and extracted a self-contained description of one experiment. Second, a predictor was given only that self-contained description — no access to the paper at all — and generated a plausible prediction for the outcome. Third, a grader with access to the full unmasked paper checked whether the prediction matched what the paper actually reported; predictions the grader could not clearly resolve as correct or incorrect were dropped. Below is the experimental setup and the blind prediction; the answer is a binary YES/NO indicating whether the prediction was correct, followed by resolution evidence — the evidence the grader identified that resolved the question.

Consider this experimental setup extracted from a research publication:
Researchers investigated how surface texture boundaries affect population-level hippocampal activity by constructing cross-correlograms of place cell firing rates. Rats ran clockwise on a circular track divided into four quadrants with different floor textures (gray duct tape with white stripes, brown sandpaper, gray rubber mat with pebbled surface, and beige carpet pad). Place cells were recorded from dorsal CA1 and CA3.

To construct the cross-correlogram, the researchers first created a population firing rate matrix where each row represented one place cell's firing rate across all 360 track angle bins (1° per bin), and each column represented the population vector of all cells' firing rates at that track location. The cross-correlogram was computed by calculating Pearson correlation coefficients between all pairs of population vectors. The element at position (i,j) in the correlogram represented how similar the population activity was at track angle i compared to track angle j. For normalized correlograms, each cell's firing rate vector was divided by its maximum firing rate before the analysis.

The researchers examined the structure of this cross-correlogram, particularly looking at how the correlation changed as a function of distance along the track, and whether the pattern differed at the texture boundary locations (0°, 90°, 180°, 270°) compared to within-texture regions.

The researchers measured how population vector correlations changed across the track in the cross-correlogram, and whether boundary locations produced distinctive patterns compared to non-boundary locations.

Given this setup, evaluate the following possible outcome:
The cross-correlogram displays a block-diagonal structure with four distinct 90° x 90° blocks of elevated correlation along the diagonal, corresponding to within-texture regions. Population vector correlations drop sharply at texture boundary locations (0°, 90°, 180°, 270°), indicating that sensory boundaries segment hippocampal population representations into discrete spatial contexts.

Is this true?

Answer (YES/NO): NO